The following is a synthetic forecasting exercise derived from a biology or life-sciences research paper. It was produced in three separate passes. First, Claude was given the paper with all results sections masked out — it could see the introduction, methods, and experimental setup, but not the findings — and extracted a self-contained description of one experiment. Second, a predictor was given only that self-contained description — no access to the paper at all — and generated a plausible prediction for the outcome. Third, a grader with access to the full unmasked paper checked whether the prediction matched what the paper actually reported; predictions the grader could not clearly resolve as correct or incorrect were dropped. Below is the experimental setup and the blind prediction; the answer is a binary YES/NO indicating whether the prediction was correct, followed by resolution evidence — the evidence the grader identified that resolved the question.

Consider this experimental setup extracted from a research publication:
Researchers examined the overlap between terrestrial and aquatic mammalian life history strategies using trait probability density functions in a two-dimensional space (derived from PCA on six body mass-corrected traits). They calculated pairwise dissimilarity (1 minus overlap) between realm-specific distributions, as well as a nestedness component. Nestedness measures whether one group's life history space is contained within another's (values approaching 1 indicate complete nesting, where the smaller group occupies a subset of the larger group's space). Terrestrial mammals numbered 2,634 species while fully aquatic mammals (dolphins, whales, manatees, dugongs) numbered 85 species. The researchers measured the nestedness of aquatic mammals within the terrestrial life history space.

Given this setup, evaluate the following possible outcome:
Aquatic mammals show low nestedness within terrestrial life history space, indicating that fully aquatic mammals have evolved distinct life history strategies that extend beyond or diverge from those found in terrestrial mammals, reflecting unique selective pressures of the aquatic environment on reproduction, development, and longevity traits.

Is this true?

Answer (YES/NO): NO